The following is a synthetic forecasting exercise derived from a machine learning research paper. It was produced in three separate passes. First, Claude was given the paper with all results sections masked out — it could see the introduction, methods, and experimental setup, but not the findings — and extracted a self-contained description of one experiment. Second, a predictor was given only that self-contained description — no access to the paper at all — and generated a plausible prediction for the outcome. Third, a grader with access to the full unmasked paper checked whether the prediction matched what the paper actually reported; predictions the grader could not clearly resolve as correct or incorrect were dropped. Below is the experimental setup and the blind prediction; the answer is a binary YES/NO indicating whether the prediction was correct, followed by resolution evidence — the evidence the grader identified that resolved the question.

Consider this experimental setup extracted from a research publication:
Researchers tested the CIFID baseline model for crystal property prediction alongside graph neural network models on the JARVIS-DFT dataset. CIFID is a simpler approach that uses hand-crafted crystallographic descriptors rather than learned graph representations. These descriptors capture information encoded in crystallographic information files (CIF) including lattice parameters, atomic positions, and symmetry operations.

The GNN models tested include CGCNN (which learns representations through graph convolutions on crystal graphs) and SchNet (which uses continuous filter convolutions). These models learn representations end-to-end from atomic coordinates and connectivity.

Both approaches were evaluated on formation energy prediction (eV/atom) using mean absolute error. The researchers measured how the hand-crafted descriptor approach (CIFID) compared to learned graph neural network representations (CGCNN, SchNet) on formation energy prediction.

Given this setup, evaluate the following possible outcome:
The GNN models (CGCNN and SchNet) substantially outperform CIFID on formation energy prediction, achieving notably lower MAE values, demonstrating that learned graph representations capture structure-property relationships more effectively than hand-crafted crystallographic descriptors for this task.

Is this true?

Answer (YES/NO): YES